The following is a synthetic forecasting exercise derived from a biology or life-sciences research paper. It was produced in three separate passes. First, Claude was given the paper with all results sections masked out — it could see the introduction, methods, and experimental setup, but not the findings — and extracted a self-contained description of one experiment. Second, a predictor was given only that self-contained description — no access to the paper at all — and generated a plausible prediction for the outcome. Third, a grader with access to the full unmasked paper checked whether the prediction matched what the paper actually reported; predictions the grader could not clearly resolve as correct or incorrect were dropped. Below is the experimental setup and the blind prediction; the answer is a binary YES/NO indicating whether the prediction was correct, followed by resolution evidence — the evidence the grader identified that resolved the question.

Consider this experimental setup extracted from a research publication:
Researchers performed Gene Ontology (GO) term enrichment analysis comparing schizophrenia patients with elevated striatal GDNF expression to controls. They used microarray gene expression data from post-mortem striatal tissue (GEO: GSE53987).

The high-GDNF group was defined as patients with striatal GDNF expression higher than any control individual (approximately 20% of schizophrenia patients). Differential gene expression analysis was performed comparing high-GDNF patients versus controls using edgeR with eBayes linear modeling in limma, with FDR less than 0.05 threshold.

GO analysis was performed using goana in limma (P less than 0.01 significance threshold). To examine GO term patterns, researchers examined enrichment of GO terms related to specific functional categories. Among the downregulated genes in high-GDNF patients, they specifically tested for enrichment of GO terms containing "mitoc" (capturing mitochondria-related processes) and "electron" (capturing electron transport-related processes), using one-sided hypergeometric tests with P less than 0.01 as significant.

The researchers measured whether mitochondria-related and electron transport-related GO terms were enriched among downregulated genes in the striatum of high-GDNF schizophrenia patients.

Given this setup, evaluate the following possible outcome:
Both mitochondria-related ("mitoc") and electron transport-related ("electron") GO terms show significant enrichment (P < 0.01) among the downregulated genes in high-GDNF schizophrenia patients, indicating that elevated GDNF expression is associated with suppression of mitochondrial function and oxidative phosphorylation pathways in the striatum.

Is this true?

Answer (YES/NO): YES